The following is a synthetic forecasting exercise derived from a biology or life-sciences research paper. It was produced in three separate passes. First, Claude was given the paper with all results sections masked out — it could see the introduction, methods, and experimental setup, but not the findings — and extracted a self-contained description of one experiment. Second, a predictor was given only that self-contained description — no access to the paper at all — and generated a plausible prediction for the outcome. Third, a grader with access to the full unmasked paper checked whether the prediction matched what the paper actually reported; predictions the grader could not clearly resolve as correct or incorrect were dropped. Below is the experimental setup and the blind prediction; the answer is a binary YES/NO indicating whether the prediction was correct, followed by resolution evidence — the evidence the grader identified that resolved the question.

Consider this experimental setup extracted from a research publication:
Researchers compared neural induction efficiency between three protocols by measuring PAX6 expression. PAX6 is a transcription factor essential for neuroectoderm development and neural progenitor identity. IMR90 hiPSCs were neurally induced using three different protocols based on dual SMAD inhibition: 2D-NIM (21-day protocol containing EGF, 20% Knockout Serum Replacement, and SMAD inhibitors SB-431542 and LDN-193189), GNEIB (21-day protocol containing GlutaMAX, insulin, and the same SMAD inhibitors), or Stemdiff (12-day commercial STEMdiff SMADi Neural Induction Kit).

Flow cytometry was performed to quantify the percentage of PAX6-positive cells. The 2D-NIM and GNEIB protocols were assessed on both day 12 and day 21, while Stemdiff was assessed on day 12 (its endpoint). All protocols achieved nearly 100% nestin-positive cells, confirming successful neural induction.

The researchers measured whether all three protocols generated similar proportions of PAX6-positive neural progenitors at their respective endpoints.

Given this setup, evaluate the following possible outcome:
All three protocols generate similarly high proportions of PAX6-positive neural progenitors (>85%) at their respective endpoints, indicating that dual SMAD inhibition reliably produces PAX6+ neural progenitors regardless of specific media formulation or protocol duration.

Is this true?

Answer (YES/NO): NO